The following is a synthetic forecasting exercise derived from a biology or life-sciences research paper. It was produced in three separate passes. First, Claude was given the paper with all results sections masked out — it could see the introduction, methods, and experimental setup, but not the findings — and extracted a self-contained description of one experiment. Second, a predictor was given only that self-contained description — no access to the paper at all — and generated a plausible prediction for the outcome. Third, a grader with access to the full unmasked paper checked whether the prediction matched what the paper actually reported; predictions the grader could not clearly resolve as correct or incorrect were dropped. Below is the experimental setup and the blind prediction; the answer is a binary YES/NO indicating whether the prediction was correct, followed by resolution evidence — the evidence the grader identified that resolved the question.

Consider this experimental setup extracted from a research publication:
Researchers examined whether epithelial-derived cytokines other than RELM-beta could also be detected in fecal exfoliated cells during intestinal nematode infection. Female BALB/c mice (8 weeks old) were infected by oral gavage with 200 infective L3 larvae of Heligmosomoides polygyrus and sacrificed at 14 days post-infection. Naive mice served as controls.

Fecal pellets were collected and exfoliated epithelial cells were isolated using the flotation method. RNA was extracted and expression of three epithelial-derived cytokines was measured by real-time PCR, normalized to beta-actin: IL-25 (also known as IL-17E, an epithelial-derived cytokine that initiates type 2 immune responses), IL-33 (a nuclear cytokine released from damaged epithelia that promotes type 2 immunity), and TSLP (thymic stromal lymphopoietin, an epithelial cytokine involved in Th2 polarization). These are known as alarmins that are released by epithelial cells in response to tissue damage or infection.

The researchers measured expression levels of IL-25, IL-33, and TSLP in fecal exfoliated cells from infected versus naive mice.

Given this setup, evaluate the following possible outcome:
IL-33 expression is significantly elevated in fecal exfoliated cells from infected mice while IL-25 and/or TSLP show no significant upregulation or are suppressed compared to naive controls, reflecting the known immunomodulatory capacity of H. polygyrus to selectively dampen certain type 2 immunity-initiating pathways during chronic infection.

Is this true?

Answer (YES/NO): NO